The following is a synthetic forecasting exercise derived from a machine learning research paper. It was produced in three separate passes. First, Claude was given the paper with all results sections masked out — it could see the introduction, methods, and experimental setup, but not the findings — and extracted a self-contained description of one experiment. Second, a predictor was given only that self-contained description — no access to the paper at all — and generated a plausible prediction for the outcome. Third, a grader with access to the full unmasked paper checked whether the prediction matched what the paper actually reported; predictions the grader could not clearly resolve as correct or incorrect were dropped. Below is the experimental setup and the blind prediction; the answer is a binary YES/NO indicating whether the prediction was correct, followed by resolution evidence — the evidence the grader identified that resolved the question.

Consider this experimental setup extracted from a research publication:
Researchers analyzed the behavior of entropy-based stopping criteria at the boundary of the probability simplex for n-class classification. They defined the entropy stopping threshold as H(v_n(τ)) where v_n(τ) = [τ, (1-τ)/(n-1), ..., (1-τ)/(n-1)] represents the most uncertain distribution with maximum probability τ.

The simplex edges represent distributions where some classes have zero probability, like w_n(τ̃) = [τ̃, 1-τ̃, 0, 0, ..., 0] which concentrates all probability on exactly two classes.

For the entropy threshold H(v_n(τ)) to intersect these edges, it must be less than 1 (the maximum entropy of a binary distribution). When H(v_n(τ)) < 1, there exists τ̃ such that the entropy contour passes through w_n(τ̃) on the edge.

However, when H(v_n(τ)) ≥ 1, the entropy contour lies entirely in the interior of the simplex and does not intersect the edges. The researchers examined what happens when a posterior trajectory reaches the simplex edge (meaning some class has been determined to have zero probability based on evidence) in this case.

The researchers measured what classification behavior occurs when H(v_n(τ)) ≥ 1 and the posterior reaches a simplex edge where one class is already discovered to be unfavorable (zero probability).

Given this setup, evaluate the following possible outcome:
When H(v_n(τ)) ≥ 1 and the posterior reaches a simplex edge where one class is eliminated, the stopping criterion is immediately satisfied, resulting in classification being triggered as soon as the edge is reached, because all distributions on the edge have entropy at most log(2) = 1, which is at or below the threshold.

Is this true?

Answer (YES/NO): YES